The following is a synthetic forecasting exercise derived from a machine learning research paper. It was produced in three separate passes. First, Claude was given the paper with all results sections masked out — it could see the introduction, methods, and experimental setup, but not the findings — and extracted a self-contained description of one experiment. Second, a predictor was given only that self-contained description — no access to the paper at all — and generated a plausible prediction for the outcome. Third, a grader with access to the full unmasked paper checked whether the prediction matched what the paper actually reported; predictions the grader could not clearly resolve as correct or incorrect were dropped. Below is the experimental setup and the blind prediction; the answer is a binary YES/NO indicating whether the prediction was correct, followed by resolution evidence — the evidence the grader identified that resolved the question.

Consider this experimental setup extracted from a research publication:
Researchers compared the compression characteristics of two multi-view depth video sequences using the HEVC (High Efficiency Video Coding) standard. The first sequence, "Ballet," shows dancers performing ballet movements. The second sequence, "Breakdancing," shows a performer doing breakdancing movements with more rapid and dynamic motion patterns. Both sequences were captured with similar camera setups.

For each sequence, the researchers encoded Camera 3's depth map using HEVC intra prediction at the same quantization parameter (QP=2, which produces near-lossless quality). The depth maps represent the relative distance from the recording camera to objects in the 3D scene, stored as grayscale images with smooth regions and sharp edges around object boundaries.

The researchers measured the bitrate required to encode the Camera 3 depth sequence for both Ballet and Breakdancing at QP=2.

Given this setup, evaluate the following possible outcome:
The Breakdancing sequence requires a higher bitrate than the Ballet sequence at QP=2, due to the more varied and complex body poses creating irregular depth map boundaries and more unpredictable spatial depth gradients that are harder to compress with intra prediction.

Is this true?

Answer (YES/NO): YES